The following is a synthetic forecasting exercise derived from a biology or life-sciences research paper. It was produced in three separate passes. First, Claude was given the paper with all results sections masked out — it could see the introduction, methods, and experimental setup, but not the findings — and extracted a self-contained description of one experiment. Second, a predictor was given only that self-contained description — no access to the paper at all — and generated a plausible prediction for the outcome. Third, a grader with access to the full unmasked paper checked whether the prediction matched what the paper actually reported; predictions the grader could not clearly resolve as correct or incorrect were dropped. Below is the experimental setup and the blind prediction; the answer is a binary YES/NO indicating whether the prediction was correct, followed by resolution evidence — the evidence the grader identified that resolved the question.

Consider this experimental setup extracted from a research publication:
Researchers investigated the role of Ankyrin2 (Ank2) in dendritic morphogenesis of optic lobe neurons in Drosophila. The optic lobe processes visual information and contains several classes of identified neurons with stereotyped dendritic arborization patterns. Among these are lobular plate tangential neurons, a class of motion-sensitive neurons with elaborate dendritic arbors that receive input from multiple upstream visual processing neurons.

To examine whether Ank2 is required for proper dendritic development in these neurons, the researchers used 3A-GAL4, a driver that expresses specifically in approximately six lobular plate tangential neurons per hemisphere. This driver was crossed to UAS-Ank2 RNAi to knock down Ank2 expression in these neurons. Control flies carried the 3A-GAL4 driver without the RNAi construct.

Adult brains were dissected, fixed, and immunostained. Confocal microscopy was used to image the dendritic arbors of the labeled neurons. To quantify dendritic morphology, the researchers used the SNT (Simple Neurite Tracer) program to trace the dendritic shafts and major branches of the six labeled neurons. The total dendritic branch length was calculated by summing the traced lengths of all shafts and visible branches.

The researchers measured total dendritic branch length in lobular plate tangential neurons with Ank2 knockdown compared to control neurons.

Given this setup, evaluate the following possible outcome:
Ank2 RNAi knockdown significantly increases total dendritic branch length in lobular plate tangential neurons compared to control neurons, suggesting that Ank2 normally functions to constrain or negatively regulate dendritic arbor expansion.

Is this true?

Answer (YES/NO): NO